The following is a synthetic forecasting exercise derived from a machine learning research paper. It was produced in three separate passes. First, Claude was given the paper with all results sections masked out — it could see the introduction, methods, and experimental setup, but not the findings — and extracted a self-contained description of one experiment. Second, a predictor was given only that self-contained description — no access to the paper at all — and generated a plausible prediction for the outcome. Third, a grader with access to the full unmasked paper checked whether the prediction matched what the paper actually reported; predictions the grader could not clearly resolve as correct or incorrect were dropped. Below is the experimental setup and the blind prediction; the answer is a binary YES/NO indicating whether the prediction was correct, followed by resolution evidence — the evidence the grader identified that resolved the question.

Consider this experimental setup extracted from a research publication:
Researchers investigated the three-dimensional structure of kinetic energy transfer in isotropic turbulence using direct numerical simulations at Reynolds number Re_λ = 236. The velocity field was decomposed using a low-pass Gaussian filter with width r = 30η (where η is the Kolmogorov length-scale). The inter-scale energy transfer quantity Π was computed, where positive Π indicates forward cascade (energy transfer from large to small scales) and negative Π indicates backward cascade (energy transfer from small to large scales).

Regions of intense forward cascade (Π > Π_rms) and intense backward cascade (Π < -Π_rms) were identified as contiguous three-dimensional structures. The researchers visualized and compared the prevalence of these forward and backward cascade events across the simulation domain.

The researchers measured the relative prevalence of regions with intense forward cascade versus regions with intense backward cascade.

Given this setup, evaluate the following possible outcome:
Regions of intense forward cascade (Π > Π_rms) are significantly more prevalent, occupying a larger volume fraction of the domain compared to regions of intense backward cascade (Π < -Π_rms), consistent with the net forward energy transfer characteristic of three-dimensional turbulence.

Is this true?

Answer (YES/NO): YES